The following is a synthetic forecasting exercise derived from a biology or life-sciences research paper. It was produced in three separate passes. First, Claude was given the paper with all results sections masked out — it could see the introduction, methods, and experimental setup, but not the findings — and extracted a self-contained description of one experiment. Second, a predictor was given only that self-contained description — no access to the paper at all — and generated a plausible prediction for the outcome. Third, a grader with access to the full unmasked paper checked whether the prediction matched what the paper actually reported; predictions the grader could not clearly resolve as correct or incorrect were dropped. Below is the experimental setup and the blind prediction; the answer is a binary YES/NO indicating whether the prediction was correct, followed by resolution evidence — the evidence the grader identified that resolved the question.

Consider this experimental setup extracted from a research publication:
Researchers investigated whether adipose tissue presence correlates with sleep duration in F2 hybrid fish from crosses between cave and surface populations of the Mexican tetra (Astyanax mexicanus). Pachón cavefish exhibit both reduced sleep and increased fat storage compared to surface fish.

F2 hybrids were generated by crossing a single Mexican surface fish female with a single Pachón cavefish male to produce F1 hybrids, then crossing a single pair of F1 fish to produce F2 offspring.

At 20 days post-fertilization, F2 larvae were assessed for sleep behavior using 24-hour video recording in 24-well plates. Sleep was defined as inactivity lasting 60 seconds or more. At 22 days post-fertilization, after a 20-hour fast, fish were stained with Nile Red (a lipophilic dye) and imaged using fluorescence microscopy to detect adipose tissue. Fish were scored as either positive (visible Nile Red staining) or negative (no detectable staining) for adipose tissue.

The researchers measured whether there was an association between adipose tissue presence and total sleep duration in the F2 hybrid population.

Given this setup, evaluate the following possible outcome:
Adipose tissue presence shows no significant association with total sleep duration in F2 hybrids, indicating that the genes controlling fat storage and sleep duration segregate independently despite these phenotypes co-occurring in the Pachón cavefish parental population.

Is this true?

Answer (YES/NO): YES